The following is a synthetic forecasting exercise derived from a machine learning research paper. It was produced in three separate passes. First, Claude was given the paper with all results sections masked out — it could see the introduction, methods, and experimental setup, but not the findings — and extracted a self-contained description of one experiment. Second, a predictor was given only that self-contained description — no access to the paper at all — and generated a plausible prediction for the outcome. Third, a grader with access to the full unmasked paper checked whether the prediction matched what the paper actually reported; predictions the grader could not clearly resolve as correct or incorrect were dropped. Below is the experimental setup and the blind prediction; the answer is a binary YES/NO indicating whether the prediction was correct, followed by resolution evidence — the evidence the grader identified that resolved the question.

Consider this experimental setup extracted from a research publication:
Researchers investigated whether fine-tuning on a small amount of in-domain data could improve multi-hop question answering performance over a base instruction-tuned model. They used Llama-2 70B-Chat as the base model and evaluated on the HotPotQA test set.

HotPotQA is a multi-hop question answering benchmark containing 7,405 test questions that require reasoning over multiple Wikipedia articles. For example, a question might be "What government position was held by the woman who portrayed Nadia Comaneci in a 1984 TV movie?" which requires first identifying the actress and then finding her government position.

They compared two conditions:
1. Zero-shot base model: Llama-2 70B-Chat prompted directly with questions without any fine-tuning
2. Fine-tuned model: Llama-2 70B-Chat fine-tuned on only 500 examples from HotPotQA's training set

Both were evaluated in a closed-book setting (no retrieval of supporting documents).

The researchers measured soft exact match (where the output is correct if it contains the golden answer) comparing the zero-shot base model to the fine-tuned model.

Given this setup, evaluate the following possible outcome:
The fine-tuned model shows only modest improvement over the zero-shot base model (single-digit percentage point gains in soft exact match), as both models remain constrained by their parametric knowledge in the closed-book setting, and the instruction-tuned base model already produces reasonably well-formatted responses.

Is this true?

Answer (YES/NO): NO